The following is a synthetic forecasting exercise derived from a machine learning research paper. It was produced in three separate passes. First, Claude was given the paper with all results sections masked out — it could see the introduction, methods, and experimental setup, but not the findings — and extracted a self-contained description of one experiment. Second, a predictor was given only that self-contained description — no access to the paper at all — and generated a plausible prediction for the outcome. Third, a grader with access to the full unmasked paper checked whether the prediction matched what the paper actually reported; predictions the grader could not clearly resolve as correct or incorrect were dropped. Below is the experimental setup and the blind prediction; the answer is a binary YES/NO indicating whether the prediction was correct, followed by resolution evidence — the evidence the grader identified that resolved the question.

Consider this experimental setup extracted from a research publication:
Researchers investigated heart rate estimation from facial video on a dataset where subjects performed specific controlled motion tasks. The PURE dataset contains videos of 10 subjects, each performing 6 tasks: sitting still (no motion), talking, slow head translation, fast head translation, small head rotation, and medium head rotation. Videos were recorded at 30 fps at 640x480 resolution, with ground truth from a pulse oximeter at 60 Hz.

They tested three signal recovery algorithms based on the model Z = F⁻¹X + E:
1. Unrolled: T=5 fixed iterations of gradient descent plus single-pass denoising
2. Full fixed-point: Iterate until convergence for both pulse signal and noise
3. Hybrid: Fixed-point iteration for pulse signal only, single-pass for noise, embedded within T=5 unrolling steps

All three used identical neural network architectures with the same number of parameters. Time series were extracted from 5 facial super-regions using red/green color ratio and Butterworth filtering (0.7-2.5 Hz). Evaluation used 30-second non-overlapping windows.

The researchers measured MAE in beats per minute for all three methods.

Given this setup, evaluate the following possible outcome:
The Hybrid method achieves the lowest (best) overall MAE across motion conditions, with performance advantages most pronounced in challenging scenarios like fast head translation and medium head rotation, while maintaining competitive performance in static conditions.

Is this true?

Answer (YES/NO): NO